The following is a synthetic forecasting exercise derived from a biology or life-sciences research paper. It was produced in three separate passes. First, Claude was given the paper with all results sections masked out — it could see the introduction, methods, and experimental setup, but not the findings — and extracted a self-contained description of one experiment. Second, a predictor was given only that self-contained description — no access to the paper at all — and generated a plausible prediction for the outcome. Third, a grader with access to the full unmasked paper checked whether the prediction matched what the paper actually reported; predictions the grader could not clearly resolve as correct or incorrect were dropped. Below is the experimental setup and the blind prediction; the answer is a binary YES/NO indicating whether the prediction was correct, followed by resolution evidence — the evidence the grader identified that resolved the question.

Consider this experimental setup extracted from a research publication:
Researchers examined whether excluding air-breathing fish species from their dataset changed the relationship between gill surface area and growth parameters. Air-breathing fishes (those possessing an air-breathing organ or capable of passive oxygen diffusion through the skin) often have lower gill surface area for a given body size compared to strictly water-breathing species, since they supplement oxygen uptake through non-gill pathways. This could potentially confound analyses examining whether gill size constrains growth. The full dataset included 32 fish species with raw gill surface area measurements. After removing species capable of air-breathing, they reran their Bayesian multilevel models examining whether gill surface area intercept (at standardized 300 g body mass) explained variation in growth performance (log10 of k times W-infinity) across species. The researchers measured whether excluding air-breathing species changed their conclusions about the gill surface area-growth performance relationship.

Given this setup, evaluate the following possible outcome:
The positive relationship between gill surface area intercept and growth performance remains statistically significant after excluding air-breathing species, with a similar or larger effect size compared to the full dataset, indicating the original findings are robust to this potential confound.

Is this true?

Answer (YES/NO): NO